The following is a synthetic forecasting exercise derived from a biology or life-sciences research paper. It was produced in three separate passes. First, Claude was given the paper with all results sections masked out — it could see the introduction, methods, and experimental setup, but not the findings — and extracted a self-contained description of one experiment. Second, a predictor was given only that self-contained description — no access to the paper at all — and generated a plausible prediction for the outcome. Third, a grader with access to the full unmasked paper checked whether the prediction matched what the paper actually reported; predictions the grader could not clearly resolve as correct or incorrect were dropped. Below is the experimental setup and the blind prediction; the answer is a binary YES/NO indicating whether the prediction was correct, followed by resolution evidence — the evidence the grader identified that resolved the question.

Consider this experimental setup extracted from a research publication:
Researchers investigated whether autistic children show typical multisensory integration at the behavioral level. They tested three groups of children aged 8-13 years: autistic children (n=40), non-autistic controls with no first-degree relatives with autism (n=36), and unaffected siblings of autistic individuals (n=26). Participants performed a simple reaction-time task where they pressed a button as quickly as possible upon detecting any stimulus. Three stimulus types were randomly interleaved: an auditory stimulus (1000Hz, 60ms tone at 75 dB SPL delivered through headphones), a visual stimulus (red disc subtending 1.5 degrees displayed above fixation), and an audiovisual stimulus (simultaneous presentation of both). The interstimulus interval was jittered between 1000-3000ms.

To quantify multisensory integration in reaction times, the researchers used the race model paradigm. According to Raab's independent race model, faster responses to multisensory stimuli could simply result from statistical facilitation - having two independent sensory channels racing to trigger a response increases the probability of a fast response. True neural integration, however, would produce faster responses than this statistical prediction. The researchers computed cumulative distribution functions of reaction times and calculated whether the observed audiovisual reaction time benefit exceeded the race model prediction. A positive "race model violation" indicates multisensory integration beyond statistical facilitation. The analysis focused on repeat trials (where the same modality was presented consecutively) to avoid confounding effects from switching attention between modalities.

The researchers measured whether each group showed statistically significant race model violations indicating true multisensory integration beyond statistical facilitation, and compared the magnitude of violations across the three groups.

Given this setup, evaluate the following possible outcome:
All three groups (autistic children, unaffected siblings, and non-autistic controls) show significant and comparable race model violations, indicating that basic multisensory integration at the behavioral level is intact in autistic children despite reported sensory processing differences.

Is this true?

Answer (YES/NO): NO